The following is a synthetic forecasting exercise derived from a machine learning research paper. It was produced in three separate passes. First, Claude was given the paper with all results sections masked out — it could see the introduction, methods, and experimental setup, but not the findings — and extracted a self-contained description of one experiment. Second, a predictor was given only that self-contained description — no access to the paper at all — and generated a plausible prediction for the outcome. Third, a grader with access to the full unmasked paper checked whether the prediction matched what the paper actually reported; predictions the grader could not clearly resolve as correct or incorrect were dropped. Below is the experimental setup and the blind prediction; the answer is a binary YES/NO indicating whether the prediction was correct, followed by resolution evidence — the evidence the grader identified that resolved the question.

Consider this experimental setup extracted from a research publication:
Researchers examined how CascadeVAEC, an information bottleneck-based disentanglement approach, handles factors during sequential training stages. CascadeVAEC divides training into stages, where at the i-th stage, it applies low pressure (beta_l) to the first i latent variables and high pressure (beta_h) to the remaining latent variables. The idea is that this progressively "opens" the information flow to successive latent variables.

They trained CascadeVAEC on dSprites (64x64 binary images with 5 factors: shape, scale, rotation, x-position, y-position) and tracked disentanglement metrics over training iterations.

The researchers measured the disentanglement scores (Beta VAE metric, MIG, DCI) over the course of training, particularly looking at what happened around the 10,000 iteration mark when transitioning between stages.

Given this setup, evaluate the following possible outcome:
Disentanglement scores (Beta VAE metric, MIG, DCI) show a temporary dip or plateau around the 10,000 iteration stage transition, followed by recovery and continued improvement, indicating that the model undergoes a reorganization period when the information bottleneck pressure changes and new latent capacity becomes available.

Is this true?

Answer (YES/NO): NO